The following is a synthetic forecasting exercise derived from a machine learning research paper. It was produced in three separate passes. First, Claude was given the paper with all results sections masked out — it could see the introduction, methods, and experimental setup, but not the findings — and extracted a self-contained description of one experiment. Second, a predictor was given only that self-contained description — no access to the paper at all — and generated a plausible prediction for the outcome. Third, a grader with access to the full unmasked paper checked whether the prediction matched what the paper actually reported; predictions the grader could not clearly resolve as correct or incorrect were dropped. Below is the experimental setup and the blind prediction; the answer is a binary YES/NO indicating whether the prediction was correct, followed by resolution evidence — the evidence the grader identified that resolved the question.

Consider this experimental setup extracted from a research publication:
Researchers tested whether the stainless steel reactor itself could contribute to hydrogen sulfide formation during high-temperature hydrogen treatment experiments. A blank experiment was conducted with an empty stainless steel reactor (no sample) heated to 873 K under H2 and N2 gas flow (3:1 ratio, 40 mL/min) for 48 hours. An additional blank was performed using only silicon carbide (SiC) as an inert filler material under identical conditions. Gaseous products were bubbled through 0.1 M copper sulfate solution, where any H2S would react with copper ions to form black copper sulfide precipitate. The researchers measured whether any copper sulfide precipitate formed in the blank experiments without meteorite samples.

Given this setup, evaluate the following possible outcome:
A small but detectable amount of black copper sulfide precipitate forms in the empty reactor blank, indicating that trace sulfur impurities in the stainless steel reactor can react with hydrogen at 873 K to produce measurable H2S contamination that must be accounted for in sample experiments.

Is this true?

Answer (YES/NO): NO